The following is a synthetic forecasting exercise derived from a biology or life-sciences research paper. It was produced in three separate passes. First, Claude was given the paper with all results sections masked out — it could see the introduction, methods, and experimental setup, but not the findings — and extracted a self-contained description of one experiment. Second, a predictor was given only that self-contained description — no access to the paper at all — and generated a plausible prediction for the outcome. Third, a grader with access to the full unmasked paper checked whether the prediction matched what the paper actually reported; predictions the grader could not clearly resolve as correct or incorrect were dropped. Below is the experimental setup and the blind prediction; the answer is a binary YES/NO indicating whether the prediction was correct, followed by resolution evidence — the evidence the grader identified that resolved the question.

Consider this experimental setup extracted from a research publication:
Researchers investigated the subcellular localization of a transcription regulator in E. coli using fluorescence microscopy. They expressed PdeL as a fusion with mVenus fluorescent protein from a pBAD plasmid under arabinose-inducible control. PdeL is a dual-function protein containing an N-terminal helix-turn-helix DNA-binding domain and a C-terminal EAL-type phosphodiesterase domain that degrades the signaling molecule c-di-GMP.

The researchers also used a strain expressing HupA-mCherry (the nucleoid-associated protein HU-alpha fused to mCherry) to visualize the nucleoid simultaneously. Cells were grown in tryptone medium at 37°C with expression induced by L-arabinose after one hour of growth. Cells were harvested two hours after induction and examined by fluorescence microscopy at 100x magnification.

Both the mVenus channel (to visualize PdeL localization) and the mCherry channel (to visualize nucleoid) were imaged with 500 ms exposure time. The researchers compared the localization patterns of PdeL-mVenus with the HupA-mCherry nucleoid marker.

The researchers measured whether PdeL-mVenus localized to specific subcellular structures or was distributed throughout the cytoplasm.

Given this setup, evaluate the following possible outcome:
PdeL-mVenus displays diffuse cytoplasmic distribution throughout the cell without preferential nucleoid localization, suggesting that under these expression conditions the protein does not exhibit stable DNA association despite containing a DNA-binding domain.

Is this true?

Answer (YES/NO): NO